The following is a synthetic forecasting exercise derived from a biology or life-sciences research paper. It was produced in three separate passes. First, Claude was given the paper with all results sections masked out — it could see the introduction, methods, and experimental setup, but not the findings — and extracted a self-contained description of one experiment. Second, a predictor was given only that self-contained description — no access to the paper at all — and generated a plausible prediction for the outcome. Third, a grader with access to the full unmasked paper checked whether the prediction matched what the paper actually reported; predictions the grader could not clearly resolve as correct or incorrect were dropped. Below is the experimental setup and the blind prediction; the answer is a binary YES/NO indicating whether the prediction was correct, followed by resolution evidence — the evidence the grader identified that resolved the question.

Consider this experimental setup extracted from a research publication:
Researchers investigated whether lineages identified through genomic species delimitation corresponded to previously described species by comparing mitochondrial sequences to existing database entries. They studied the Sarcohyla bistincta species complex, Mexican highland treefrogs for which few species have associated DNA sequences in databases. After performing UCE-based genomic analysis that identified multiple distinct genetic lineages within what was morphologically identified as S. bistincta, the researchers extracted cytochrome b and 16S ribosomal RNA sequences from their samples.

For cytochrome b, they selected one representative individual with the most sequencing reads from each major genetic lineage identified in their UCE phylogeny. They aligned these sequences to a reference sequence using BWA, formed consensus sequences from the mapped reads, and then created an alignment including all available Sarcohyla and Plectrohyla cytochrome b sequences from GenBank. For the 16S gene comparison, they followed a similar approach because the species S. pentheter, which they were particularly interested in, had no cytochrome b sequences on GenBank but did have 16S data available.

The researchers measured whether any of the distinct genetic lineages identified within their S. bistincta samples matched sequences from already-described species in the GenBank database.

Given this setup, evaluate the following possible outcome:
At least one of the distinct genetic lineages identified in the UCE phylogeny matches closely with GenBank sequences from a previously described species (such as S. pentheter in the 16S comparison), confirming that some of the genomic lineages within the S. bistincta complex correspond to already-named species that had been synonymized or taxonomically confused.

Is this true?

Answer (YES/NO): YES